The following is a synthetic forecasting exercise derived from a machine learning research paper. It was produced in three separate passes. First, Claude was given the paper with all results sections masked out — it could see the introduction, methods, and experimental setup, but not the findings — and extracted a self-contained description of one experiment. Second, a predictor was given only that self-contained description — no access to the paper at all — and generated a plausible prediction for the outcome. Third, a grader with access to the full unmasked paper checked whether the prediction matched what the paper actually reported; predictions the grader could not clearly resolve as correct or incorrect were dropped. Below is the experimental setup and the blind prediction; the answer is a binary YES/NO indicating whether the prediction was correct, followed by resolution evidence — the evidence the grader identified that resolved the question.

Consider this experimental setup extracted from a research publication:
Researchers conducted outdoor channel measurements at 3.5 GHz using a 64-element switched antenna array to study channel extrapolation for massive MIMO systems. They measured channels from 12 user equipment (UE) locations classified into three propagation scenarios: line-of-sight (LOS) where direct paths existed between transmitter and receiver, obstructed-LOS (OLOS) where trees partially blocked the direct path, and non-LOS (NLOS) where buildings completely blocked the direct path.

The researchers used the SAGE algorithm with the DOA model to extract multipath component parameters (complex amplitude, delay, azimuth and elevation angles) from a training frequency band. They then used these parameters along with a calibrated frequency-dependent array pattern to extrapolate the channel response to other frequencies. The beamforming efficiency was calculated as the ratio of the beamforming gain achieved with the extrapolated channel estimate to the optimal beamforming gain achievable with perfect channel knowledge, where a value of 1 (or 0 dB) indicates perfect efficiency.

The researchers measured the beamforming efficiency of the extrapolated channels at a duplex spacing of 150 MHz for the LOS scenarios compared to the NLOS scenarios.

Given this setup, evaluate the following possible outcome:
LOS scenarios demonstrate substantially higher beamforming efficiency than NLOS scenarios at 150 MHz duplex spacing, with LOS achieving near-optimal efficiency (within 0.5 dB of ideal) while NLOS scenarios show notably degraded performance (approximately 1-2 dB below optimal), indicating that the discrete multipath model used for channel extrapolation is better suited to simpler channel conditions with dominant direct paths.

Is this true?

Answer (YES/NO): NO